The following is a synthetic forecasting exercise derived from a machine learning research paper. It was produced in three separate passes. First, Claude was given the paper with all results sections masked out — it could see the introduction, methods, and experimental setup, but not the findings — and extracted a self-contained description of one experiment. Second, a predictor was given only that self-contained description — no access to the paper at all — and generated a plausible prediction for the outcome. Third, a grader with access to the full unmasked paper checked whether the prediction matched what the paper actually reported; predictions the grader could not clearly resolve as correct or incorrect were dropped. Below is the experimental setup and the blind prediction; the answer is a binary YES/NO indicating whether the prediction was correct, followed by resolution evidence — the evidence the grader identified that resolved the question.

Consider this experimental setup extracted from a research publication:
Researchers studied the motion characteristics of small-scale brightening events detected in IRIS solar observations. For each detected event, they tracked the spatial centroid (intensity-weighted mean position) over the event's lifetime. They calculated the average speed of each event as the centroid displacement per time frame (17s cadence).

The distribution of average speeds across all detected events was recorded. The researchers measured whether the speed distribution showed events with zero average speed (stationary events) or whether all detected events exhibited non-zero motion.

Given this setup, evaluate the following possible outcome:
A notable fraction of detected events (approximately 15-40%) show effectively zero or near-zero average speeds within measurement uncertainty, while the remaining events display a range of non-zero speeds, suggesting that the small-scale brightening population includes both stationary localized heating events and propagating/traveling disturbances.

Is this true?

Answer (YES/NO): NO